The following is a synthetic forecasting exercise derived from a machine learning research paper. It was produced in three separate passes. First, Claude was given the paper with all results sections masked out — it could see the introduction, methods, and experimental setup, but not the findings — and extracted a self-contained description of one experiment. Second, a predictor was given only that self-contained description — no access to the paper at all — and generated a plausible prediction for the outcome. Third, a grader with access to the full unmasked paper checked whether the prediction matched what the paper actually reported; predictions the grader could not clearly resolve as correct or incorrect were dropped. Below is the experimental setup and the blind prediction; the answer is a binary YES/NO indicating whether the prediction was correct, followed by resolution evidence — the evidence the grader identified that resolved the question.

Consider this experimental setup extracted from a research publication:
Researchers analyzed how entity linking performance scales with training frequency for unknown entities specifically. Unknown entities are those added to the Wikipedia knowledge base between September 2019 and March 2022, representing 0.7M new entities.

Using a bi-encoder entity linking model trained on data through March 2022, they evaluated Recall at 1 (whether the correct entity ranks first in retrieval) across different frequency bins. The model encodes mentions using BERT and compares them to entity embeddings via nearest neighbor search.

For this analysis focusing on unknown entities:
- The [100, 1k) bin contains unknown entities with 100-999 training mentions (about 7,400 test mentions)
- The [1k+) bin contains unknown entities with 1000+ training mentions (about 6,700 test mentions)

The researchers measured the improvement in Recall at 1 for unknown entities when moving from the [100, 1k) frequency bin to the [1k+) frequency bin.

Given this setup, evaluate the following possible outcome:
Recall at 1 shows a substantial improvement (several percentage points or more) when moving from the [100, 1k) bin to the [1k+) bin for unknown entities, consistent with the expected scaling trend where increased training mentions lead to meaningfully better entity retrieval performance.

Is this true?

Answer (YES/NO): YES